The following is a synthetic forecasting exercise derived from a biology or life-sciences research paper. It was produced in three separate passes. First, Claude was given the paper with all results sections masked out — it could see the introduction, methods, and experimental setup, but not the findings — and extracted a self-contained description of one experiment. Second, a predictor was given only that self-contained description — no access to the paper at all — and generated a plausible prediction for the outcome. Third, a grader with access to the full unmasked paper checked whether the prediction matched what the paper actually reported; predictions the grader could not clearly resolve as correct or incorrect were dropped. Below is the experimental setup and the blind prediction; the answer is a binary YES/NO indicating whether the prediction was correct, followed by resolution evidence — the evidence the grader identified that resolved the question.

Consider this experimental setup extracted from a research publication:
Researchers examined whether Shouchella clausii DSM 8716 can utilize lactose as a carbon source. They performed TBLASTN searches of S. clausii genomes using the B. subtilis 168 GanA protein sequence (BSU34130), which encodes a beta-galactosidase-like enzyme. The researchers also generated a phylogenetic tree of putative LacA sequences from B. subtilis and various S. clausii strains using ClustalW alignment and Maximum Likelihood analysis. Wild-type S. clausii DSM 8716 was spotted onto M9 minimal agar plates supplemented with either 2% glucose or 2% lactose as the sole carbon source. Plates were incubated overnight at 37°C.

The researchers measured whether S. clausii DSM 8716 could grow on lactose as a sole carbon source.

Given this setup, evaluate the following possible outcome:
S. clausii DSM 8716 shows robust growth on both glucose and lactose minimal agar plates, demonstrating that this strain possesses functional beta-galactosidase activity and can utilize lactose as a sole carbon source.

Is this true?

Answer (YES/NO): YES